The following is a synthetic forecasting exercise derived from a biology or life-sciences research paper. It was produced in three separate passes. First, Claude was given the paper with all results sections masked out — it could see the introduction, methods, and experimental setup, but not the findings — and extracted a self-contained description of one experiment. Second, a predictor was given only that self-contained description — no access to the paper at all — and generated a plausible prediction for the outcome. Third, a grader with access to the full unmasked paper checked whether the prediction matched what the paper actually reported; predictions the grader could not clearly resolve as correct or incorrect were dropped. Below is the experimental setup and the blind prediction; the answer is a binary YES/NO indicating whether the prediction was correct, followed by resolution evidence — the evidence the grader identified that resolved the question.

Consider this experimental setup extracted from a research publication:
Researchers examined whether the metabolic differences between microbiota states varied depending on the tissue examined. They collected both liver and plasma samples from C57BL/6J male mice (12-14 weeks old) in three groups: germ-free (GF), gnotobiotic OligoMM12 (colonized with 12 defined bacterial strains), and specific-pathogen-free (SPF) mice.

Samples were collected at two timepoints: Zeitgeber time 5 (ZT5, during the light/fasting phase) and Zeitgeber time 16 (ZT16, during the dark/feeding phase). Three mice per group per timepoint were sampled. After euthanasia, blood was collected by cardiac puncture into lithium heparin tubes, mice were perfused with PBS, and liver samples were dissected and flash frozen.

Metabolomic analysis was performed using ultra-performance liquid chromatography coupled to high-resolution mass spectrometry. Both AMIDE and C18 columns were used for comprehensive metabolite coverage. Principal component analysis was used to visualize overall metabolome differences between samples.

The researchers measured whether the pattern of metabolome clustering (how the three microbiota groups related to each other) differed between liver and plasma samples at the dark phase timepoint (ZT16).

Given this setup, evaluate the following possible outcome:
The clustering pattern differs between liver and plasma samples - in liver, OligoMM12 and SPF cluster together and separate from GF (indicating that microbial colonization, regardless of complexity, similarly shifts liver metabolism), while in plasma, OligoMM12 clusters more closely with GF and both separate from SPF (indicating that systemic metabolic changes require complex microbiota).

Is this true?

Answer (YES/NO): NO